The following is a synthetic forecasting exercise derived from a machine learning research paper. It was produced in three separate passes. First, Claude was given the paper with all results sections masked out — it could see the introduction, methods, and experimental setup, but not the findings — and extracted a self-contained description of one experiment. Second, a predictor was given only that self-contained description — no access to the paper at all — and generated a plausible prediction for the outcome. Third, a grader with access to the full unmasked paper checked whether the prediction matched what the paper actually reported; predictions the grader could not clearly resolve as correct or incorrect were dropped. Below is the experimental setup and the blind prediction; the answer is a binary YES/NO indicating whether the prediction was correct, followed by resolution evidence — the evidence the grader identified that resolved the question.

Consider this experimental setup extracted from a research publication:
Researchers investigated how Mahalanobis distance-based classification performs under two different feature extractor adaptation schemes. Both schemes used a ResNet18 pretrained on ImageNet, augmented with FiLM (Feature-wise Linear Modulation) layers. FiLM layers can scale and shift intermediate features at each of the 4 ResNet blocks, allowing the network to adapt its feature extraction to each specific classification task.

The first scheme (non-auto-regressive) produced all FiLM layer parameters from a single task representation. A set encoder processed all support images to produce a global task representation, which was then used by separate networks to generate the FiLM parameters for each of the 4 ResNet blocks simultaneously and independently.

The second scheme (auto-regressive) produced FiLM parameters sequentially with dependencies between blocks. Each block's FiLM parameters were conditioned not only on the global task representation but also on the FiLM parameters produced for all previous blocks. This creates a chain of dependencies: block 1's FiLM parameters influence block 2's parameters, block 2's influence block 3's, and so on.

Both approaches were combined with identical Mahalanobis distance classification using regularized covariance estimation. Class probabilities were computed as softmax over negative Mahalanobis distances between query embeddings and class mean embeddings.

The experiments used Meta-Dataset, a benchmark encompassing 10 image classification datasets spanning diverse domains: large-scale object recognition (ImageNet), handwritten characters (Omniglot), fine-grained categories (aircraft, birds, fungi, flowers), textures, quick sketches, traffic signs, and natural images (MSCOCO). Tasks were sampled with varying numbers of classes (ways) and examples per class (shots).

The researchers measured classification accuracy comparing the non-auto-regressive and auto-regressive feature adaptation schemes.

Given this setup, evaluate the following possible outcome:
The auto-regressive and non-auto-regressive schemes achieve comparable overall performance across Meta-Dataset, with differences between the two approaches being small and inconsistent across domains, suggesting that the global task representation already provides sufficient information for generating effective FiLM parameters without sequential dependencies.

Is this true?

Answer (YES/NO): NO